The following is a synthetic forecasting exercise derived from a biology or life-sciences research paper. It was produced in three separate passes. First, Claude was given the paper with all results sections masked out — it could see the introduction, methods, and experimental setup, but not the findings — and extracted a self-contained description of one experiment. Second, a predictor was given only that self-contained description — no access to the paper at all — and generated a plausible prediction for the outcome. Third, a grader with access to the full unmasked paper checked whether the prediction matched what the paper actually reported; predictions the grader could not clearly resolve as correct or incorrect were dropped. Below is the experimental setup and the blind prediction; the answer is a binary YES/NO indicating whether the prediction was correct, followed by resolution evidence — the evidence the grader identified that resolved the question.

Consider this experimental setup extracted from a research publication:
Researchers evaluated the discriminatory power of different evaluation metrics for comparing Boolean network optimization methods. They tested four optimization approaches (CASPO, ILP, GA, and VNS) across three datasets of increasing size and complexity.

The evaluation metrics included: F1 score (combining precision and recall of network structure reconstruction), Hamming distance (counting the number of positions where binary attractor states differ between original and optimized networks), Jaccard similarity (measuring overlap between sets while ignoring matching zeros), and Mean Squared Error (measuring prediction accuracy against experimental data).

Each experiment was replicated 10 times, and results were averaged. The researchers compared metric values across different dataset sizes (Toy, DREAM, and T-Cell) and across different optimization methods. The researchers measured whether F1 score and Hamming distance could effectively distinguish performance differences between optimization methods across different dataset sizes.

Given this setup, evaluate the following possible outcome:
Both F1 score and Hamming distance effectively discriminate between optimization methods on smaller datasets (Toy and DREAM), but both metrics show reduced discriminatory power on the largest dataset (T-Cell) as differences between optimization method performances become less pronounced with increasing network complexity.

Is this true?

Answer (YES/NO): NO